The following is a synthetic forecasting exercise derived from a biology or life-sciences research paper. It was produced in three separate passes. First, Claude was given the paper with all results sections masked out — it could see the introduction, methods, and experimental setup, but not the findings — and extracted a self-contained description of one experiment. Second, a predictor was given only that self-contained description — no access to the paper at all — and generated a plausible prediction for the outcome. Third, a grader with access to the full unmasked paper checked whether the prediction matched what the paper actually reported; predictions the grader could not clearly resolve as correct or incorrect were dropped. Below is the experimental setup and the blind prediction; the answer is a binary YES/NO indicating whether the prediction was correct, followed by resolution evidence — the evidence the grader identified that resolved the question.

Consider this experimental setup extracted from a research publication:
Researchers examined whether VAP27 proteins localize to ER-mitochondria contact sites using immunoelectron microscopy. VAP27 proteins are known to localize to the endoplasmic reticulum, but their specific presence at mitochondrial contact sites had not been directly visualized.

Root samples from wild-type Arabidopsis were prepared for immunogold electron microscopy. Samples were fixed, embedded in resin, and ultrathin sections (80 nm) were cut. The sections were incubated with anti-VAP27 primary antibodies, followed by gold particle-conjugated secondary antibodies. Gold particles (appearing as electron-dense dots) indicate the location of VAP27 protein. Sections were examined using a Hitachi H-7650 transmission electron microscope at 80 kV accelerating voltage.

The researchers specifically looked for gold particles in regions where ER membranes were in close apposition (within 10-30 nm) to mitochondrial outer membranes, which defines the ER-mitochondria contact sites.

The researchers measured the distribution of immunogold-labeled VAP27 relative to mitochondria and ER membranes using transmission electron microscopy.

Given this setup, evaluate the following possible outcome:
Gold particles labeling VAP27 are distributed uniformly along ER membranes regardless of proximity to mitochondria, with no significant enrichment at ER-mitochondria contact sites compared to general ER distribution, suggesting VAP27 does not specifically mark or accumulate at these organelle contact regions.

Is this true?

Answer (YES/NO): NO